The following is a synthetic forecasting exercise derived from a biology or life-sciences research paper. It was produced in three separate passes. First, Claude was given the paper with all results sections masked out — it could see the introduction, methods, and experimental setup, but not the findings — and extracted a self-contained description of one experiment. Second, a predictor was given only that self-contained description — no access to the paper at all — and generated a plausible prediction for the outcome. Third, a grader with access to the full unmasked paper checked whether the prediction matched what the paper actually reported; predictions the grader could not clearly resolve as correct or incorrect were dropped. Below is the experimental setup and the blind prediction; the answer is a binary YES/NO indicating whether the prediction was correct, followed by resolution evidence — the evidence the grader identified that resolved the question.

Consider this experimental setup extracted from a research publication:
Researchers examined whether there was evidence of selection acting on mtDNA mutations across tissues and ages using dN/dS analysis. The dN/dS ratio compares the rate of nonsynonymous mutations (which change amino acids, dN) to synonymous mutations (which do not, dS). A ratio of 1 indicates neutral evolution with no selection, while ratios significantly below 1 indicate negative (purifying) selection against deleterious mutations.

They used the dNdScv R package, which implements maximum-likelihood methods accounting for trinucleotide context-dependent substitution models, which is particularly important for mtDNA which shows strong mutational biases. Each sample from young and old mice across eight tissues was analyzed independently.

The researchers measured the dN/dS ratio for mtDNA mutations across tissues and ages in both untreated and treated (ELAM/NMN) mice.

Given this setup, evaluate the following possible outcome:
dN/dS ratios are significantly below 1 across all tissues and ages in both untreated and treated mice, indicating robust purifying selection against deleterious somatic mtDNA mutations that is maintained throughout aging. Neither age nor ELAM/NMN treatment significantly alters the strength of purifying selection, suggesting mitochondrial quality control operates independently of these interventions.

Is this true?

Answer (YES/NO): NO